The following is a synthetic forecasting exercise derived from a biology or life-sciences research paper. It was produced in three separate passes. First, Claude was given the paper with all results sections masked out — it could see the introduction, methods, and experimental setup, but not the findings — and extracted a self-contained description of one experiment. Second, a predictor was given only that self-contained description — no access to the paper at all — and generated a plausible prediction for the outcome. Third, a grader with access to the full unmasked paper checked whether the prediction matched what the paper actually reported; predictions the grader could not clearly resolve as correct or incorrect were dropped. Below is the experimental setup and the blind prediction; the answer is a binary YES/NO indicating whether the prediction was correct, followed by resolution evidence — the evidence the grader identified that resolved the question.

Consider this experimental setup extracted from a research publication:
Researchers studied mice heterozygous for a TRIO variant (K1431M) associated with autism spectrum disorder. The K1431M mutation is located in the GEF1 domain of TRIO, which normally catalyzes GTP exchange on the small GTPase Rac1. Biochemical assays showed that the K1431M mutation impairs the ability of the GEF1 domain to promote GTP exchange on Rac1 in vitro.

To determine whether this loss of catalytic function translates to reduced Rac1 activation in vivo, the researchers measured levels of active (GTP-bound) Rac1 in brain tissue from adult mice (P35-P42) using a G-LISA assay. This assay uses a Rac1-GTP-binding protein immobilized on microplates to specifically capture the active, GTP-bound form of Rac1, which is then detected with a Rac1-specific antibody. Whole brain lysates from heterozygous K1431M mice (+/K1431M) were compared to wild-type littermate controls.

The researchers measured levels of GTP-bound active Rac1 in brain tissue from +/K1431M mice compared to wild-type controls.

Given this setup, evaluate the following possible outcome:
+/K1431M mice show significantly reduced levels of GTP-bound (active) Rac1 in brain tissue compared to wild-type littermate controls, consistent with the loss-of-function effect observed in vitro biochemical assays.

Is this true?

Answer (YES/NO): NO